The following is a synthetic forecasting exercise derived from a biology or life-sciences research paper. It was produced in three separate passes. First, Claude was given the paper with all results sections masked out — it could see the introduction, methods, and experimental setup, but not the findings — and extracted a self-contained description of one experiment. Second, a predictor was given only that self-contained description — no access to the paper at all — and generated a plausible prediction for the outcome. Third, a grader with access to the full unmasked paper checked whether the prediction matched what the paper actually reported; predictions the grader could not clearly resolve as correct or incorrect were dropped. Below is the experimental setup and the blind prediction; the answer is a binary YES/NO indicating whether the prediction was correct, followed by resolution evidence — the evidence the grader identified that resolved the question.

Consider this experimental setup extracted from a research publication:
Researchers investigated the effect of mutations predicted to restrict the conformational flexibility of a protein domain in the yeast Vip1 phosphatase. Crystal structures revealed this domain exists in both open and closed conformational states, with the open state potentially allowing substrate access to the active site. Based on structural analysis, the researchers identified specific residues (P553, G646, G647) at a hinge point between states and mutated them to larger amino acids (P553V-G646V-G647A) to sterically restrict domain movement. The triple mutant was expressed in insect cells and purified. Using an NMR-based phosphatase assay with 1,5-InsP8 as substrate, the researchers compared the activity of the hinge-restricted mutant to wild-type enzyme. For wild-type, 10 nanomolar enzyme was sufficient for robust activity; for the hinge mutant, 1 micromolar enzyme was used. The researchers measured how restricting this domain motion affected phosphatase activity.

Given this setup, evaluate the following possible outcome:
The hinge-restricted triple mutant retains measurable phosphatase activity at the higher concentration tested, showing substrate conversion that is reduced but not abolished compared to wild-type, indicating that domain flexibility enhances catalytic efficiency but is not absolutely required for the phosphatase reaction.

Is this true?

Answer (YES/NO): NO